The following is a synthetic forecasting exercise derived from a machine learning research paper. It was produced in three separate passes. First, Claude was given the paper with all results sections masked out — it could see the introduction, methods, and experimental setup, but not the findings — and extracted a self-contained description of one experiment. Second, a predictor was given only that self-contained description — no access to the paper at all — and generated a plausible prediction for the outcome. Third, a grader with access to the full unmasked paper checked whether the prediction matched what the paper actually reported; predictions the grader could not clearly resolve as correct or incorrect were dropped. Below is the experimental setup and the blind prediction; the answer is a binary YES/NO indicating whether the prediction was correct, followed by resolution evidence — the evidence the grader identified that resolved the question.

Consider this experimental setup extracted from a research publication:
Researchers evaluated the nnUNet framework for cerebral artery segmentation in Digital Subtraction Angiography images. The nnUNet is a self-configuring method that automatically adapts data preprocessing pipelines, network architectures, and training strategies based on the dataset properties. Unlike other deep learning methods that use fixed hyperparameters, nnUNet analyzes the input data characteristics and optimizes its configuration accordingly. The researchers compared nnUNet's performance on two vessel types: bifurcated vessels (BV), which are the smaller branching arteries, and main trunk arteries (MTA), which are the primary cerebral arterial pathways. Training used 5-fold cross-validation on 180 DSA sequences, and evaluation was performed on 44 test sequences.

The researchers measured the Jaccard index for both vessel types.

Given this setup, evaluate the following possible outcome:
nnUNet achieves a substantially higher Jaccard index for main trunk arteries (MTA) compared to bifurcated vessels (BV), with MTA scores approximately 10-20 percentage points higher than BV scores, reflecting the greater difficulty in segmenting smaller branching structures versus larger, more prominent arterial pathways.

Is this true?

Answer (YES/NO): NO